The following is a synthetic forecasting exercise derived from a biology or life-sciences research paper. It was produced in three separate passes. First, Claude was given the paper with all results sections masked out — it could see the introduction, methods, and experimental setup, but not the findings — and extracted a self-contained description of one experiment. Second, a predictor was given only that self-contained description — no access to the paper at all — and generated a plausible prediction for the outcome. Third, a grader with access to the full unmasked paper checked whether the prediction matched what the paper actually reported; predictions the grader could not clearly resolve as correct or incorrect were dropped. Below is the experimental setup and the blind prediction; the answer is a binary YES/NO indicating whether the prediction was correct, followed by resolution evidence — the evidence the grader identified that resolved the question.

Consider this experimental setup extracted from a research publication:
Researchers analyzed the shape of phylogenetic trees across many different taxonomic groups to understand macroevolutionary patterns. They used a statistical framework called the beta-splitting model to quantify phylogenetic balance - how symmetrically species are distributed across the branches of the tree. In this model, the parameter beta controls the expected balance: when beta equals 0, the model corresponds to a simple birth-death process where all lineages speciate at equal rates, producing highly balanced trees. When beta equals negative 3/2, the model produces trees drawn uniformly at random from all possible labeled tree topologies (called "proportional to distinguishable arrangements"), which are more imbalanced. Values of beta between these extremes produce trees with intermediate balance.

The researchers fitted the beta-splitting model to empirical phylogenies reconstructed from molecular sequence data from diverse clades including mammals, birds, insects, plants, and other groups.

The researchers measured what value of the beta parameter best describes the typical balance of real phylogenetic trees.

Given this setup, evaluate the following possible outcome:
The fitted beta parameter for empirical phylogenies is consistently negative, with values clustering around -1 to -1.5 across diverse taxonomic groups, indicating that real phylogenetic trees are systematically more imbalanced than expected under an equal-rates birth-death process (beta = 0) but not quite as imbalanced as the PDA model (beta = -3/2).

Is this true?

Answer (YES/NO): NO